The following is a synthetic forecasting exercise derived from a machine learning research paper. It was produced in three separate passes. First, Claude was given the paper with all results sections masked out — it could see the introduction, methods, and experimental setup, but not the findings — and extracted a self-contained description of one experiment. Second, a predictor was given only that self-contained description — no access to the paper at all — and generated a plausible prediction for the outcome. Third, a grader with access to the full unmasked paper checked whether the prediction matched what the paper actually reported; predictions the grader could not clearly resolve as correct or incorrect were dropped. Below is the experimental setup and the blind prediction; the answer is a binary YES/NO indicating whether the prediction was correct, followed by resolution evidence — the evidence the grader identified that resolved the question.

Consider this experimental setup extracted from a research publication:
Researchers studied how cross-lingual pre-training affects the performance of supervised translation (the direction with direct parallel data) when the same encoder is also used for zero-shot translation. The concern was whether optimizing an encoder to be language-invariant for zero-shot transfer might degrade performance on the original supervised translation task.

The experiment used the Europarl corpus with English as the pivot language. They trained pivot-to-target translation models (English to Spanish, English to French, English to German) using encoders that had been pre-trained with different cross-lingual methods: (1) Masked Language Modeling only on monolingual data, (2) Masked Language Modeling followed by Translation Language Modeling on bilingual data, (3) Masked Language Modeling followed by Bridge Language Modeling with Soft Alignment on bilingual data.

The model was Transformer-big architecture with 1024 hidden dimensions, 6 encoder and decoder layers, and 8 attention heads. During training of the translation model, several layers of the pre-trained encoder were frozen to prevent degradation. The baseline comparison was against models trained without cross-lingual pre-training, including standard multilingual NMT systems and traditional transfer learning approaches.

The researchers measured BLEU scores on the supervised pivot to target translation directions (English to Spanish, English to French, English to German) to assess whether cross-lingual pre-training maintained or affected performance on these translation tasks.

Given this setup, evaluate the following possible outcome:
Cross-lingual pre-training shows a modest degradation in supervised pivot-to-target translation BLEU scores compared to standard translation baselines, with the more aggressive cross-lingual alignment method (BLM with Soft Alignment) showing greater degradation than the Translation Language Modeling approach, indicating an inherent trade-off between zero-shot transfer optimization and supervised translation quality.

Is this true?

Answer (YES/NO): NO